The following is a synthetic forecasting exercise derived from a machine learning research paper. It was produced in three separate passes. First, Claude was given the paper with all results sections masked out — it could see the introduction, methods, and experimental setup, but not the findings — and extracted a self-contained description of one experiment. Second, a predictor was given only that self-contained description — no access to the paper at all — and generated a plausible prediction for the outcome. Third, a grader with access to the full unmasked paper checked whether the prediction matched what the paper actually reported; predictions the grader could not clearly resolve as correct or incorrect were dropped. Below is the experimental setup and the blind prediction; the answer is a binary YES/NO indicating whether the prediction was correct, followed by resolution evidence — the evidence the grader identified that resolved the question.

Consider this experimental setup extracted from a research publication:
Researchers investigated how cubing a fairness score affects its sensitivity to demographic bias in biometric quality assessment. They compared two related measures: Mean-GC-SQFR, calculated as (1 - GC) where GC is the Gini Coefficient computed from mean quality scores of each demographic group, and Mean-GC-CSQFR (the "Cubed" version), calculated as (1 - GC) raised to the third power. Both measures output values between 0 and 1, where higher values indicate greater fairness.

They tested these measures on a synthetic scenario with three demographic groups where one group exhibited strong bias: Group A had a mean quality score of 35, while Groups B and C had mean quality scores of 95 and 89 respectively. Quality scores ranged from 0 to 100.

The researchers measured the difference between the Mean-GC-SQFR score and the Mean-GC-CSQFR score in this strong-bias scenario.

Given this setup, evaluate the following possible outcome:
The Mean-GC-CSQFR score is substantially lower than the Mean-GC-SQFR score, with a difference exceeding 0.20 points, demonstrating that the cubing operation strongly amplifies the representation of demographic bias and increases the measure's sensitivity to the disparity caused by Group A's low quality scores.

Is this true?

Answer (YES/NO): YES